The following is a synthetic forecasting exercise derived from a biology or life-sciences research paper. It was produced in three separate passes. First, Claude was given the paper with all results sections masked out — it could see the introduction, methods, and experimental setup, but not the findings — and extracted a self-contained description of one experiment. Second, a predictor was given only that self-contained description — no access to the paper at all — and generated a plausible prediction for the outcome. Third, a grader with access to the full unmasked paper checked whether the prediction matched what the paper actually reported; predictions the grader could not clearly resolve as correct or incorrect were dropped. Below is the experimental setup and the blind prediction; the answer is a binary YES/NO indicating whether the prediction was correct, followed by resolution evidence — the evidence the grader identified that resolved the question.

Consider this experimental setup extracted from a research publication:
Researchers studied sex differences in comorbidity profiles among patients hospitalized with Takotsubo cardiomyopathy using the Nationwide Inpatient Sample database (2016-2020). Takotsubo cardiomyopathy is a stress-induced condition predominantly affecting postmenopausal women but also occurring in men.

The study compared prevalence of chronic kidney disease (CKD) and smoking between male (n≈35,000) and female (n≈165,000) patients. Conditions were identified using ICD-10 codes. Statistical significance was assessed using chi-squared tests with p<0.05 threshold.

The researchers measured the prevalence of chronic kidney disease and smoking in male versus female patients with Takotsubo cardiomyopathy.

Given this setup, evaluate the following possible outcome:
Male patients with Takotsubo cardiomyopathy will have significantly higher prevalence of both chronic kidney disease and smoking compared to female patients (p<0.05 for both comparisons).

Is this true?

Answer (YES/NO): YES